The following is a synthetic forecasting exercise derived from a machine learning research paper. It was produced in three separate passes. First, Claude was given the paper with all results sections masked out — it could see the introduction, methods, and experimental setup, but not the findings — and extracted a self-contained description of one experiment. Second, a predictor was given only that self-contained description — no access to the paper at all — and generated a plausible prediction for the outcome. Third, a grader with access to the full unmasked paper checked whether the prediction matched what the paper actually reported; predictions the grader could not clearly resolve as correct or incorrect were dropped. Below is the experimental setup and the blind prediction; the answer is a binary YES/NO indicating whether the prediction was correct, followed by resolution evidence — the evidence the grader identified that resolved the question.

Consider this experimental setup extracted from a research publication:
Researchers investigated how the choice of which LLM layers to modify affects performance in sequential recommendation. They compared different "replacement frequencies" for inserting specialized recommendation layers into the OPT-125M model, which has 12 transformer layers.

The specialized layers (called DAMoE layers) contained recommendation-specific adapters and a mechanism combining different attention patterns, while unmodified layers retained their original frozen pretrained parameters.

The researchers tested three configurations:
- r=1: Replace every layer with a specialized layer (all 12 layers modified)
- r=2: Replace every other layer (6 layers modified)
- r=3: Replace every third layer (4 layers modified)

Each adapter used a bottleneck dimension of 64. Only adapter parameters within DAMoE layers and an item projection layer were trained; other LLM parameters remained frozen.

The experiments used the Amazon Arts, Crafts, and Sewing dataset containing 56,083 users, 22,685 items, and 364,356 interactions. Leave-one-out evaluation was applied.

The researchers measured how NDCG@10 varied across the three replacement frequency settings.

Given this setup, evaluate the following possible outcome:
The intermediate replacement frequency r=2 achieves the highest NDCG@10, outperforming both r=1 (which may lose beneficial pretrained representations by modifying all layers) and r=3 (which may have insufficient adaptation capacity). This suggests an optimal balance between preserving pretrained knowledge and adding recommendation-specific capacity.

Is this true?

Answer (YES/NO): NO